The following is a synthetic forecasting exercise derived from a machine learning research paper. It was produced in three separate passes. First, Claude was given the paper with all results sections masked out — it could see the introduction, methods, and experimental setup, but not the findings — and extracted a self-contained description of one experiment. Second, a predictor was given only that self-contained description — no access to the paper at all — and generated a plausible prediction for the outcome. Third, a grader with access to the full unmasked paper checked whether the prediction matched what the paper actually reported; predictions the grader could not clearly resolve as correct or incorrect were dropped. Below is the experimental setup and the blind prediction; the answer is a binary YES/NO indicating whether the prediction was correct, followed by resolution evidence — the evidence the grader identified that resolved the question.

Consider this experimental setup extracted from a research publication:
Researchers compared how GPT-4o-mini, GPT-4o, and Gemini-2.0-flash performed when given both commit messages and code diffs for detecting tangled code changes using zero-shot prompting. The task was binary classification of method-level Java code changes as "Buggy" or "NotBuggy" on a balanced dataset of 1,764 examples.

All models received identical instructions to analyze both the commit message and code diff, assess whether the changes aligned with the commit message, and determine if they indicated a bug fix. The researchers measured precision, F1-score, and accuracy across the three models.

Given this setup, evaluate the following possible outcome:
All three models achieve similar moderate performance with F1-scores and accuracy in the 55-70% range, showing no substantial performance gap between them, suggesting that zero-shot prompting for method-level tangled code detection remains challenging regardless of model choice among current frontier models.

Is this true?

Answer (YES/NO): NO